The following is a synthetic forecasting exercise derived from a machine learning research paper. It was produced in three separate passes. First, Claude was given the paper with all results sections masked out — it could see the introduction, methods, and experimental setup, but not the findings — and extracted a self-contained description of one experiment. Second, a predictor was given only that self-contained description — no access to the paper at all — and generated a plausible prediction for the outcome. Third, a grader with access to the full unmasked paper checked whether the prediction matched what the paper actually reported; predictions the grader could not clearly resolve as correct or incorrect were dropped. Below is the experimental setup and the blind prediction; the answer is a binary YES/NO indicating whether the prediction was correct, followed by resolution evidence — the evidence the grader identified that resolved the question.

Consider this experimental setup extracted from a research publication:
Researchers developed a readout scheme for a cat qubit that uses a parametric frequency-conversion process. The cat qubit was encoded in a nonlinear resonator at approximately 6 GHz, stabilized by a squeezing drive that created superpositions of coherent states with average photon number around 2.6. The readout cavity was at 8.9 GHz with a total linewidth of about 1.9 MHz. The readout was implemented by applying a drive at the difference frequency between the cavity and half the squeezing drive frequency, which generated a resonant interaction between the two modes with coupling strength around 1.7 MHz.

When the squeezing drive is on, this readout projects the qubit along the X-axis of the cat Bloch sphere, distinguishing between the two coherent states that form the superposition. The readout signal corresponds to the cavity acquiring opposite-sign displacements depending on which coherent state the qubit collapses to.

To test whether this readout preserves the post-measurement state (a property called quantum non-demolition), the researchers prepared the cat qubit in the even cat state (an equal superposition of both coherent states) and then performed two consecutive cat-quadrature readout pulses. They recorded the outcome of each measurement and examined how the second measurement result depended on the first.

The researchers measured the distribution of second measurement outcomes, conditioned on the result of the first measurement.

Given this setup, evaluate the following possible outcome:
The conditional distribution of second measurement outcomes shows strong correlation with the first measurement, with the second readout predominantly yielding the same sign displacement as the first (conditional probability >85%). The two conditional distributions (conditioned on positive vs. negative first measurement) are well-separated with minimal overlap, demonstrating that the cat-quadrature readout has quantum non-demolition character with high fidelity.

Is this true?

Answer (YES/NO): NO